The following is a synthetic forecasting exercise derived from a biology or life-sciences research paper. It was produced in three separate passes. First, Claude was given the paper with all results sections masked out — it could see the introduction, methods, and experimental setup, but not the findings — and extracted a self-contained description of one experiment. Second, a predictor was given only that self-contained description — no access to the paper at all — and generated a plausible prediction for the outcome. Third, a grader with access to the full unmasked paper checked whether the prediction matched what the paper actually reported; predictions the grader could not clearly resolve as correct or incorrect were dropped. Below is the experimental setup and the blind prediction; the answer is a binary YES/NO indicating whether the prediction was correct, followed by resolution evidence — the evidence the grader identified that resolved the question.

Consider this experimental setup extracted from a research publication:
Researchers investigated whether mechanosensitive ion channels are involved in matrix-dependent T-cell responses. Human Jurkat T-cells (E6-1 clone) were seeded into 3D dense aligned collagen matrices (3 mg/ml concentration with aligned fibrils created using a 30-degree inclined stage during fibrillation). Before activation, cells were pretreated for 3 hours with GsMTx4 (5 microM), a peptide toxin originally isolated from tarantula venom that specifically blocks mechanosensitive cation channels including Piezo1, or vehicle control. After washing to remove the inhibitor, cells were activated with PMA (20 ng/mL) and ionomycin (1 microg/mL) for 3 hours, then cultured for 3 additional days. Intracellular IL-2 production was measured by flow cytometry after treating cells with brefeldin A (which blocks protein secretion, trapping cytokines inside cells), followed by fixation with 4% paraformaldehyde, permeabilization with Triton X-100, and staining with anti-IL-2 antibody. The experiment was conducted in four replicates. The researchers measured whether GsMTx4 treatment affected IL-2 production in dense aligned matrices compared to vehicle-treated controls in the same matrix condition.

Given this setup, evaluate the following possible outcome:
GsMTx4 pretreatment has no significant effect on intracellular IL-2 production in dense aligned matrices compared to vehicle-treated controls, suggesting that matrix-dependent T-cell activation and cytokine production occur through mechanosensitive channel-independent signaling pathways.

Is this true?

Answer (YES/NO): YES